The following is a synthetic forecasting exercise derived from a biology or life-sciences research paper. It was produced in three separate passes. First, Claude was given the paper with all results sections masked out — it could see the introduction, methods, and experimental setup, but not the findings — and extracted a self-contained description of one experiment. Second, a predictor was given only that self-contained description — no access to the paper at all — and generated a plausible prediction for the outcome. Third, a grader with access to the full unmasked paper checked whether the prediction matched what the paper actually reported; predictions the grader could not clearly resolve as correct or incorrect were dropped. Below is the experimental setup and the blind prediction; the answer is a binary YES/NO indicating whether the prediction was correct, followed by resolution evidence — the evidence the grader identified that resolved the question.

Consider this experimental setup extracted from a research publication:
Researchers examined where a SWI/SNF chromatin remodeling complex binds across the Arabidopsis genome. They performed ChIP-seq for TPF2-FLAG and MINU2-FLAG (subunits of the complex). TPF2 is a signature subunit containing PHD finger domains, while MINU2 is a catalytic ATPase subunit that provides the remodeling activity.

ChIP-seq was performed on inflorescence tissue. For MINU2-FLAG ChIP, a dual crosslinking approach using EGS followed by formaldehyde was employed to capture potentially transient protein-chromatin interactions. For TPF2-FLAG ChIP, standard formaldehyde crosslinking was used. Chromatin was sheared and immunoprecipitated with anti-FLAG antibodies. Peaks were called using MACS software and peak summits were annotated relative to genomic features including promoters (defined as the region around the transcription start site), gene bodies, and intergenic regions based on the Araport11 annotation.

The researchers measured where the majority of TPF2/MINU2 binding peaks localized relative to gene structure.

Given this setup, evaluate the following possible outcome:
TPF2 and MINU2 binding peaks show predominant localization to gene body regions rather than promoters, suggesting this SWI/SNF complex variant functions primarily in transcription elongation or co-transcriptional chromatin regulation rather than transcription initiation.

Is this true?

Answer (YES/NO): NO